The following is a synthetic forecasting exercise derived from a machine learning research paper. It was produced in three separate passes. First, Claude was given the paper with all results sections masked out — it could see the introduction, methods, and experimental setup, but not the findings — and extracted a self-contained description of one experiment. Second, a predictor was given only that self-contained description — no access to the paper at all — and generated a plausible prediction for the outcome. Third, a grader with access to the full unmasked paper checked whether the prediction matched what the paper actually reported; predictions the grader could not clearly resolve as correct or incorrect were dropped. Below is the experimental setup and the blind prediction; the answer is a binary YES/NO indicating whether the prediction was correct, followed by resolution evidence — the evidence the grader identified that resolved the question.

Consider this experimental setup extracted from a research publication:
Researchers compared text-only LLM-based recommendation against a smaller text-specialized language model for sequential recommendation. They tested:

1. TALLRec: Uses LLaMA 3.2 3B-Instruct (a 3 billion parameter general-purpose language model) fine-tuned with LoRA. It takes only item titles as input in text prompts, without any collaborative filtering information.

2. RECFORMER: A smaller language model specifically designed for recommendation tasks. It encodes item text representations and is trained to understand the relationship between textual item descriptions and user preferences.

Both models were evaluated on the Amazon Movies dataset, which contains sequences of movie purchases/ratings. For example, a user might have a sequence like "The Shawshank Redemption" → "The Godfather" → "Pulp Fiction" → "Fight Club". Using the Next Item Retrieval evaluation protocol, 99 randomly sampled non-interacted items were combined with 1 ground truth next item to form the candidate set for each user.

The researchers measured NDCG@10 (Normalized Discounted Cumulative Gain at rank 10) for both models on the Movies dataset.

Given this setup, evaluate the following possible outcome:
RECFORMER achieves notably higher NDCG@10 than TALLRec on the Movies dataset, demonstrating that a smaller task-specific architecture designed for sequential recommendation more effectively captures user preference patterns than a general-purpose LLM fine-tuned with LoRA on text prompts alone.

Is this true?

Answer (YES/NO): YES